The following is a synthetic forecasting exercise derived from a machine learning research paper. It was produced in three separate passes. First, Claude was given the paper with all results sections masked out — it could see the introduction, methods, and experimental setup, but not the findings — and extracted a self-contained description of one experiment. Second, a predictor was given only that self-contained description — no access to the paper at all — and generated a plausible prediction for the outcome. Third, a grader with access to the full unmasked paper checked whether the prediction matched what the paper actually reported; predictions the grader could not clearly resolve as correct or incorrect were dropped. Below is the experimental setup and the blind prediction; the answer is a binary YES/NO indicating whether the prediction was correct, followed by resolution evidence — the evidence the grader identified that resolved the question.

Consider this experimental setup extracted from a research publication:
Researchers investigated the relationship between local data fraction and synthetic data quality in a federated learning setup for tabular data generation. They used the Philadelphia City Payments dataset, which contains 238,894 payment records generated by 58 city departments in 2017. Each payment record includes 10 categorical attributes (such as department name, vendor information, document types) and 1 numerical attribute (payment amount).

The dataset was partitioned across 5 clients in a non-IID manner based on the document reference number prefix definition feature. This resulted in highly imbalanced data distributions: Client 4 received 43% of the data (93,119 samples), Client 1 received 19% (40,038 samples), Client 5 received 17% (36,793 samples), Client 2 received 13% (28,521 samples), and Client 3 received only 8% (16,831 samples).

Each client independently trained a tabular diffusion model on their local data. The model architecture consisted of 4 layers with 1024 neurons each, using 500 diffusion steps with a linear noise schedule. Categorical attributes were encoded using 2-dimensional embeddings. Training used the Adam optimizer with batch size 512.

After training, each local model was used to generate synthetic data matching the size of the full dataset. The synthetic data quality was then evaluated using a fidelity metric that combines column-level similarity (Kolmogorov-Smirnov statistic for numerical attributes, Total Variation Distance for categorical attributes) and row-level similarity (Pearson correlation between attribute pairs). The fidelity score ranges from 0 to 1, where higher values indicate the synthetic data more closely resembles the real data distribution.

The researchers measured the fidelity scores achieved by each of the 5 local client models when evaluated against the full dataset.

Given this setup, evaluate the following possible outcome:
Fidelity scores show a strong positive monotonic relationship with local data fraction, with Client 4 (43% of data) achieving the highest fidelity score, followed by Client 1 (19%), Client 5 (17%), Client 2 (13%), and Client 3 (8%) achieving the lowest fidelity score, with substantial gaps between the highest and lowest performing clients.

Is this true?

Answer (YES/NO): NO